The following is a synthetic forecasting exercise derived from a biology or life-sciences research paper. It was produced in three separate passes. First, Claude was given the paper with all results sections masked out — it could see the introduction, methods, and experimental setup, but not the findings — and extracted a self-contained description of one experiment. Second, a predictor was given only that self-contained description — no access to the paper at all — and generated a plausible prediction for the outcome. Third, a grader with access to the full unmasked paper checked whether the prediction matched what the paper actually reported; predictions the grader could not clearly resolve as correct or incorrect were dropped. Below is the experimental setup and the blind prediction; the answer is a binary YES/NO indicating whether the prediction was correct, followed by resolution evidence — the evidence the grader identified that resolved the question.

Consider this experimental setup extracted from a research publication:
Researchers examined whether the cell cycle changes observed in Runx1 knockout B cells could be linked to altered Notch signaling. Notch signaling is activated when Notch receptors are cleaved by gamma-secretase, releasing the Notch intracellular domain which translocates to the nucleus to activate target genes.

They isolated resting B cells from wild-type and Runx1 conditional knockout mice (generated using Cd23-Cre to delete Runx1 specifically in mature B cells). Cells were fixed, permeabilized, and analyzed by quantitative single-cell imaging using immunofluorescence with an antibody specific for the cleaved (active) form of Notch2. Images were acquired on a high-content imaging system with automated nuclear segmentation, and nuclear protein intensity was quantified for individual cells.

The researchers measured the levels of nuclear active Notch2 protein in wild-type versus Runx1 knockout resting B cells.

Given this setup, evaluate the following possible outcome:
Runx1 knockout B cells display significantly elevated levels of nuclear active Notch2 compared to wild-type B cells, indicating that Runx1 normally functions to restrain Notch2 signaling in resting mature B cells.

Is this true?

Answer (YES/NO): YES